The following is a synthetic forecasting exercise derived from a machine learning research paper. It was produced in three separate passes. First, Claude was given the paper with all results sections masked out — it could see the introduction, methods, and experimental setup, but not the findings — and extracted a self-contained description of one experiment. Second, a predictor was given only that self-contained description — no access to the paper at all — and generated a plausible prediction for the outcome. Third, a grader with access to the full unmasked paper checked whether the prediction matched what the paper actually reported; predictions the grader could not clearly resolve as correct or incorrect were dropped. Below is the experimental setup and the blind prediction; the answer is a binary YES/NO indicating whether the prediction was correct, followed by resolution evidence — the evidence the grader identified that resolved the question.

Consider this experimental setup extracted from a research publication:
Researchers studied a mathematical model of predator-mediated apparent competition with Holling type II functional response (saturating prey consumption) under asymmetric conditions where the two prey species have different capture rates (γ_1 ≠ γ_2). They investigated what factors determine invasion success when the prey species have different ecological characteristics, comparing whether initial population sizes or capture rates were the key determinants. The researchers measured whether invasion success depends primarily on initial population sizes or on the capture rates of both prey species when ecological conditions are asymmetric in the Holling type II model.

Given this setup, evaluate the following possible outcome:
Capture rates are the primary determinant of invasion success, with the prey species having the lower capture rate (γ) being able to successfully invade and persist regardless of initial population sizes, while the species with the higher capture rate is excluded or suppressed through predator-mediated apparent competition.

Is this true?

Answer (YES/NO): YES